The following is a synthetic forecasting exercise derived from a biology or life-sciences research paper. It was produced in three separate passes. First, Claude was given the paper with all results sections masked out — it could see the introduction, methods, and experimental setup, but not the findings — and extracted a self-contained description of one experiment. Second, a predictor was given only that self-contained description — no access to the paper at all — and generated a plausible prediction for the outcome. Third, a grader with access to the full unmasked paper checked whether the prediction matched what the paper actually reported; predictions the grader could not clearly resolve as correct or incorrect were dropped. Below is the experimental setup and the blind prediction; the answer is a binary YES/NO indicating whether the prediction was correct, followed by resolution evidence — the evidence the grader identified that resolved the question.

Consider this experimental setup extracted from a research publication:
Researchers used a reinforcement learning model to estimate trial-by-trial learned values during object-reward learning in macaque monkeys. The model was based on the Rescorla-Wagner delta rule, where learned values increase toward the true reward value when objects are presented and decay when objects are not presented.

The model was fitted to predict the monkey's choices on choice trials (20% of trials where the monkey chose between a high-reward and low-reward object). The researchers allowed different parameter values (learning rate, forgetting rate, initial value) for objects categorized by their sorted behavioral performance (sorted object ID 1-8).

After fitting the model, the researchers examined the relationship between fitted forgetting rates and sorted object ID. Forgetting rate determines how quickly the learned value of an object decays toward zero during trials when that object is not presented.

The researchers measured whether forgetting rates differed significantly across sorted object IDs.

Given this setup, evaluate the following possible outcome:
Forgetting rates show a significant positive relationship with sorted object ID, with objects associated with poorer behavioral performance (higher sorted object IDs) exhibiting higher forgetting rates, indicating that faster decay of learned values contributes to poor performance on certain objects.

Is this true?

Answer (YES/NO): NO